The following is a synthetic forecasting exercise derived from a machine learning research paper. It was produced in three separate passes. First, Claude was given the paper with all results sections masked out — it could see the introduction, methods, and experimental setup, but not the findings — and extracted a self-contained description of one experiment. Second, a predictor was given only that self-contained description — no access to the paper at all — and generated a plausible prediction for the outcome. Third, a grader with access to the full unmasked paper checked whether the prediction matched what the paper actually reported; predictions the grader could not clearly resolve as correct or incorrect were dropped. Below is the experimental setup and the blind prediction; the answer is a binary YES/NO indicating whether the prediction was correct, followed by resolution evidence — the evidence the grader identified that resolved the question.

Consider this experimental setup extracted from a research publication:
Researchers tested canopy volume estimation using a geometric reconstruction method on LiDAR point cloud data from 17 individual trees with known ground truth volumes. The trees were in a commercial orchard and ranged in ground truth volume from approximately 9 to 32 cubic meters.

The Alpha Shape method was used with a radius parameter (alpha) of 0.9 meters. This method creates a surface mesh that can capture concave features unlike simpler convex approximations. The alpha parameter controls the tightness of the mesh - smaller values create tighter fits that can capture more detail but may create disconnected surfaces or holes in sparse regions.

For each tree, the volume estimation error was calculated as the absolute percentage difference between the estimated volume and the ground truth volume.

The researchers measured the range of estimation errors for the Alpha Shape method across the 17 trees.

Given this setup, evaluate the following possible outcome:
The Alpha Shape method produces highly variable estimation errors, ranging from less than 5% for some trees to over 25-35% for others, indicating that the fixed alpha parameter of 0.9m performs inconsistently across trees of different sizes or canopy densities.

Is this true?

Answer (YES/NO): NO